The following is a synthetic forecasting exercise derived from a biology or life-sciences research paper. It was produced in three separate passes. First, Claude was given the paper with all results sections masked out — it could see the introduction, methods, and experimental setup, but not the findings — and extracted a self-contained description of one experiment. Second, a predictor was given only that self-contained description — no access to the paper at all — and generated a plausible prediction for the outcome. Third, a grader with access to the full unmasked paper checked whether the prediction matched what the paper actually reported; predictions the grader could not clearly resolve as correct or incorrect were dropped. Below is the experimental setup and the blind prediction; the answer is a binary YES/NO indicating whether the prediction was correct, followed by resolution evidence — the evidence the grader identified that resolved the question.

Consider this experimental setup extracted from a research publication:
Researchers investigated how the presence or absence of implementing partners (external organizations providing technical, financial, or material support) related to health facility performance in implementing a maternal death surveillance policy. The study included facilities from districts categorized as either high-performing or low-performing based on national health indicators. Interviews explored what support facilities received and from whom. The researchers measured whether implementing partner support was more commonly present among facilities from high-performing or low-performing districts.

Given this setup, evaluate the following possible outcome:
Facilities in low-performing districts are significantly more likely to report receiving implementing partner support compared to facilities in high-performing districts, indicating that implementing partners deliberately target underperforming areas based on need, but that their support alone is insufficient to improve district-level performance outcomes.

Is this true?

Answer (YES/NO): NO